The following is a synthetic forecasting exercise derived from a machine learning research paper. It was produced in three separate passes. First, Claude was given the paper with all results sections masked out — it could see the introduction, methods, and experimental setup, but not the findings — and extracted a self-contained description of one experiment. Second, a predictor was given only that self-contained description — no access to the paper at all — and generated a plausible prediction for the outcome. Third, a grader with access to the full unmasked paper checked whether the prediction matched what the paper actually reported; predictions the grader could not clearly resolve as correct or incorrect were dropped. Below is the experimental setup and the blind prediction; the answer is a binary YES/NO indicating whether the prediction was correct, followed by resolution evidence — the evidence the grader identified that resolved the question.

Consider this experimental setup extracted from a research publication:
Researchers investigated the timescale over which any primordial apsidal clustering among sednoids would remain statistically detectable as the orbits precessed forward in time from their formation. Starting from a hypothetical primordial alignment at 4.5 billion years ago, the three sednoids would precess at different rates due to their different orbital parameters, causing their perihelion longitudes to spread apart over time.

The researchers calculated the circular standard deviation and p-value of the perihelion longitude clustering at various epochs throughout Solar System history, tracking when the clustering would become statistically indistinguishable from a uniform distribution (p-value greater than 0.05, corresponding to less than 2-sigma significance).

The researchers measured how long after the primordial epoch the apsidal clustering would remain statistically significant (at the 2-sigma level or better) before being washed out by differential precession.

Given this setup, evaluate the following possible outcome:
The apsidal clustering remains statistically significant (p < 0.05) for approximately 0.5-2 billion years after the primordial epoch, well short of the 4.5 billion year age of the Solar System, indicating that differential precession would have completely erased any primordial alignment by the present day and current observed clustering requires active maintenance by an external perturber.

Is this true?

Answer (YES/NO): NO